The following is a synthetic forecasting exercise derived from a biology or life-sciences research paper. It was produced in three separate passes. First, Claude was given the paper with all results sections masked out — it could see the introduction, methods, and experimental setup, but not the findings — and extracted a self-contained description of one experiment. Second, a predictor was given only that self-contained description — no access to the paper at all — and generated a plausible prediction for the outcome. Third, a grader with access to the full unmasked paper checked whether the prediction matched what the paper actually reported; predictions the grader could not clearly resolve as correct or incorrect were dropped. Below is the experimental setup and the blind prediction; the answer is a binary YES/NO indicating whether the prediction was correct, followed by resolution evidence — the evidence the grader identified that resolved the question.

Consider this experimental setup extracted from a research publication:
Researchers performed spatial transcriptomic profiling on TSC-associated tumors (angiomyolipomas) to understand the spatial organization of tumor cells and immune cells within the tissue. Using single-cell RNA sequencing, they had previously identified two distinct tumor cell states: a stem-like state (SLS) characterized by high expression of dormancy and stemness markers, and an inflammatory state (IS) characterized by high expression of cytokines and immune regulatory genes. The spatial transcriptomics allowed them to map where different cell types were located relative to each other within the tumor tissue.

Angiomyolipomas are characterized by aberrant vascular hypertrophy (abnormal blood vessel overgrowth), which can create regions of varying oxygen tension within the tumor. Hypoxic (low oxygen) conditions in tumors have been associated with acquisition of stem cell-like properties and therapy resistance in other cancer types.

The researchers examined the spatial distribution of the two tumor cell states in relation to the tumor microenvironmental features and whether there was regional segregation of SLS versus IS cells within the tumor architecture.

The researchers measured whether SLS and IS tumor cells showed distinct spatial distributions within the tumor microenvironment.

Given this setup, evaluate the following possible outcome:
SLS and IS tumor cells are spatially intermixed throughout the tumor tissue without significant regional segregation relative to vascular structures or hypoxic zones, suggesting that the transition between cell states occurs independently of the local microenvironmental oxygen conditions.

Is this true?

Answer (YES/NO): NO